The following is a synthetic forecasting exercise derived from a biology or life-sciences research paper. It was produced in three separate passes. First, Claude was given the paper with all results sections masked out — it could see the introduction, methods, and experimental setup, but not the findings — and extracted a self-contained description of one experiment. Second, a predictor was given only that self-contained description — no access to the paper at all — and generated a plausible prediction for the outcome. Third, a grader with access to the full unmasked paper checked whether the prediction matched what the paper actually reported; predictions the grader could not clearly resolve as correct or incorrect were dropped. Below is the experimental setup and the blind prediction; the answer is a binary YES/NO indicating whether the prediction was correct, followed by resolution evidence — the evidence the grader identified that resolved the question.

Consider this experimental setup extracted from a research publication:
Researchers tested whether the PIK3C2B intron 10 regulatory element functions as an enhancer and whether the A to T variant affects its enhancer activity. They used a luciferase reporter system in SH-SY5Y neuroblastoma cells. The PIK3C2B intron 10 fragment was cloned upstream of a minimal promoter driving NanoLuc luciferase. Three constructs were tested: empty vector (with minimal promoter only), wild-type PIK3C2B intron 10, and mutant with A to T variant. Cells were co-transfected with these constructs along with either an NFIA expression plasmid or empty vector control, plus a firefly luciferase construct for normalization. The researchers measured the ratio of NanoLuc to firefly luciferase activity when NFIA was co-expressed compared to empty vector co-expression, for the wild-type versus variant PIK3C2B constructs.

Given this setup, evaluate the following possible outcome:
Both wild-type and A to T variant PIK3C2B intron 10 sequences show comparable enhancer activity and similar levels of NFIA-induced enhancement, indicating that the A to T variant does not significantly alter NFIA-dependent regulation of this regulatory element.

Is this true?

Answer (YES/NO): NO